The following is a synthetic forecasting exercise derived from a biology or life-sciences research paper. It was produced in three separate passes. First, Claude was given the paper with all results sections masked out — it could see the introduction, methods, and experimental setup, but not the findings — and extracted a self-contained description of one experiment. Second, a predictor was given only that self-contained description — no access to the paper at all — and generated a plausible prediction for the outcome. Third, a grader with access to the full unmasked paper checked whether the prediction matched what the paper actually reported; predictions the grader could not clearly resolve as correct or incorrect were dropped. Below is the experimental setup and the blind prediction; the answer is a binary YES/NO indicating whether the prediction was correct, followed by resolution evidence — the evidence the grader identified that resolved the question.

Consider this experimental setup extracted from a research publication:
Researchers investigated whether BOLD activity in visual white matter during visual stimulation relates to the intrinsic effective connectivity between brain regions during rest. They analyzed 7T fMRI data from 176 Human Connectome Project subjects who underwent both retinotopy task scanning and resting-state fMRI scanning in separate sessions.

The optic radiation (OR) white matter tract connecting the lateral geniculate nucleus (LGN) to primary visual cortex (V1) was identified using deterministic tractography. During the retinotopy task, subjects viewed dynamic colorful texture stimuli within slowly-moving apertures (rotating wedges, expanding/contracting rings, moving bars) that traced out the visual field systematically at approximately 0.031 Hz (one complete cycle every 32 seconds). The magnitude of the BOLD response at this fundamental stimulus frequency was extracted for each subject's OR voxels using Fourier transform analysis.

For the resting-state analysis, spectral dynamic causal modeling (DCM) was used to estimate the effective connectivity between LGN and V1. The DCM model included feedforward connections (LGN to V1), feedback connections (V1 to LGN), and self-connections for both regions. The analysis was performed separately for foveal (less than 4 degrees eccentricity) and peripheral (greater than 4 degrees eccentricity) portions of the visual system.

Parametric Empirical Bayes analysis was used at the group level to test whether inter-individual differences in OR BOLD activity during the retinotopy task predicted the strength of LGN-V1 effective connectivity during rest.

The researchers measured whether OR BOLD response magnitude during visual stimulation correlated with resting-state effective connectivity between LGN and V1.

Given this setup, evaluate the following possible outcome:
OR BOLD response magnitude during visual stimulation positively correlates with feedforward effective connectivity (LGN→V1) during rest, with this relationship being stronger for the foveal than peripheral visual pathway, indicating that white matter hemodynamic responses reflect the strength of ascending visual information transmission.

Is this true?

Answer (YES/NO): NO